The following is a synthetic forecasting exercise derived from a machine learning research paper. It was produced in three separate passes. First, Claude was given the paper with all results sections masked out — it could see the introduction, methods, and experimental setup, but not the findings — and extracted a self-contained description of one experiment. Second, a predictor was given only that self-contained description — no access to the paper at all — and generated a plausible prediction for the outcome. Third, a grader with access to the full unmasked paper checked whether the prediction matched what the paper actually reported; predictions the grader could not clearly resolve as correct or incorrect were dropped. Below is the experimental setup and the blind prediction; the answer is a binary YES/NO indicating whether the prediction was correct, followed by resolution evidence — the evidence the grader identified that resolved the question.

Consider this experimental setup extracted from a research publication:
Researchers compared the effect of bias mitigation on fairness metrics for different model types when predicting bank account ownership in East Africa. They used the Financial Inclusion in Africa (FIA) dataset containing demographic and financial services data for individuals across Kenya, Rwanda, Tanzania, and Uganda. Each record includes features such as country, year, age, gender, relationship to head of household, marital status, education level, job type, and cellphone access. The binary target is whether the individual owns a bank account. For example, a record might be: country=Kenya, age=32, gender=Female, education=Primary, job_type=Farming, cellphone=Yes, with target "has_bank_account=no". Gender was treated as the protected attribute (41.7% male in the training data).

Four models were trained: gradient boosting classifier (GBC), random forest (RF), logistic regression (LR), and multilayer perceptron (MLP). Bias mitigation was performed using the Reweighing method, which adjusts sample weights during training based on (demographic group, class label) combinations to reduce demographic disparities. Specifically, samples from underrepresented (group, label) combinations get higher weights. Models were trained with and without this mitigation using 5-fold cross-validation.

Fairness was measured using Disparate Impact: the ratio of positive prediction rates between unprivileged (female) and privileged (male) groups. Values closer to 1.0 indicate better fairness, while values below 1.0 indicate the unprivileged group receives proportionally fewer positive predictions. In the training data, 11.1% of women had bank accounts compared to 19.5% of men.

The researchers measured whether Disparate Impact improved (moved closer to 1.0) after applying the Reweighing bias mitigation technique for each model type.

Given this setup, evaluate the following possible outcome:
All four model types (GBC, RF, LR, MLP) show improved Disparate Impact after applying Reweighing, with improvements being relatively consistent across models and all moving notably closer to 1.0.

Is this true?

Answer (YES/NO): NO